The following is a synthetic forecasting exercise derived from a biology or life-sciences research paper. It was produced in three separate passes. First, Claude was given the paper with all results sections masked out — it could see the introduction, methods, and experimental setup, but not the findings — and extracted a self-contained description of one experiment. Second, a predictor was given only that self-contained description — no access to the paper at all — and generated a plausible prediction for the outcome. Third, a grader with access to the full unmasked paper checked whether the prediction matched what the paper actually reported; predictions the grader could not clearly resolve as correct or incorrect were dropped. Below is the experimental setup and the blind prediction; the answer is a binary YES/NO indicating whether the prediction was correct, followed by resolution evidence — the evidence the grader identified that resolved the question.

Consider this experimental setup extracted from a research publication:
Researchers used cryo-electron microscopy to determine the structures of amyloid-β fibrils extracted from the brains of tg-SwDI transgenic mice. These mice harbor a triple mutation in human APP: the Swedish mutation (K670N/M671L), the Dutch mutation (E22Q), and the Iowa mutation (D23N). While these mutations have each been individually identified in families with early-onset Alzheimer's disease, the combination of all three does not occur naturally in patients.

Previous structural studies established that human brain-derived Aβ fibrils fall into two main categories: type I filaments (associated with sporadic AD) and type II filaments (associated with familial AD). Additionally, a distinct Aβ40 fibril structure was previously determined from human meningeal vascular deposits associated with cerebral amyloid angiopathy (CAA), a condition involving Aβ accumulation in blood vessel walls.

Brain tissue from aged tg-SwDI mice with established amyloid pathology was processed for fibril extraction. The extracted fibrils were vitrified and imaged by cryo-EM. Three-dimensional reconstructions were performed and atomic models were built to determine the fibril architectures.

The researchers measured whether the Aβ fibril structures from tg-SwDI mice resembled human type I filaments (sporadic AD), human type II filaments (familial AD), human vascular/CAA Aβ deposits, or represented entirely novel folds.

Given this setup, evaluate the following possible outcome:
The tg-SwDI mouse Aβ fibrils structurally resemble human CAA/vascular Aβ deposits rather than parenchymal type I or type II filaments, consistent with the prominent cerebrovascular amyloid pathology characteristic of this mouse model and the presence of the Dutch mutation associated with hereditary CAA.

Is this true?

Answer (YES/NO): NO